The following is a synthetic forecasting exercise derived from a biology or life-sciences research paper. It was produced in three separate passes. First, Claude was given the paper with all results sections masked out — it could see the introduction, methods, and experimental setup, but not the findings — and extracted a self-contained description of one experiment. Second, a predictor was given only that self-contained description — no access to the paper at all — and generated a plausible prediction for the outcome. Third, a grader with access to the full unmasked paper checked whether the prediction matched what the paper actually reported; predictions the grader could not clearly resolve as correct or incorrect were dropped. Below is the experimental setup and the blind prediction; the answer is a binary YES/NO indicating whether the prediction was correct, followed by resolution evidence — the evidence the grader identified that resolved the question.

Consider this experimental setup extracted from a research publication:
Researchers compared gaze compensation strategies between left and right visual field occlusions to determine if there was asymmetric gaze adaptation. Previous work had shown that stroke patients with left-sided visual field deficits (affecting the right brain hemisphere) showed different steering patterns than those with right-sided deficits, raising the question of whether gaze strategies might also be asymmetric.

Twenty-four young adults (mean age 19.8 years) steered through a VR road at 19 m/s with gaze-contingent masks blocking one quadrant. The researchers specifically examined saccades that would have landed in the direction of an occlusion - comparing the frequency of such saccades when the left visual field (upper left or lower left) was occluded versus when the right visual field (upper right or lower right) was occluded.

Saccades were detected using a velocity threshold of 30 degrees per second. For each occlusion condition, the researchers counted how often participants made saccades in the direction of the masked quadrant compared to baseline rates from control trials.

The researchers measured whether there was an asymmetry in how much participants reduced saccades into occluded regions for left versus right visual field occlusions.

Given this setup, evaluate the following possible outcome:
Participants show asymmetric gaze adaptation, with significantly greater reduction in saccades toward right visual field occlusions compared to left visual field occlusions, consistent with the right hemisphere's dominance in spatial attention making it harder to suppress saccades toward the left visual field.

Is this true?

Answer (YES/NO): NO